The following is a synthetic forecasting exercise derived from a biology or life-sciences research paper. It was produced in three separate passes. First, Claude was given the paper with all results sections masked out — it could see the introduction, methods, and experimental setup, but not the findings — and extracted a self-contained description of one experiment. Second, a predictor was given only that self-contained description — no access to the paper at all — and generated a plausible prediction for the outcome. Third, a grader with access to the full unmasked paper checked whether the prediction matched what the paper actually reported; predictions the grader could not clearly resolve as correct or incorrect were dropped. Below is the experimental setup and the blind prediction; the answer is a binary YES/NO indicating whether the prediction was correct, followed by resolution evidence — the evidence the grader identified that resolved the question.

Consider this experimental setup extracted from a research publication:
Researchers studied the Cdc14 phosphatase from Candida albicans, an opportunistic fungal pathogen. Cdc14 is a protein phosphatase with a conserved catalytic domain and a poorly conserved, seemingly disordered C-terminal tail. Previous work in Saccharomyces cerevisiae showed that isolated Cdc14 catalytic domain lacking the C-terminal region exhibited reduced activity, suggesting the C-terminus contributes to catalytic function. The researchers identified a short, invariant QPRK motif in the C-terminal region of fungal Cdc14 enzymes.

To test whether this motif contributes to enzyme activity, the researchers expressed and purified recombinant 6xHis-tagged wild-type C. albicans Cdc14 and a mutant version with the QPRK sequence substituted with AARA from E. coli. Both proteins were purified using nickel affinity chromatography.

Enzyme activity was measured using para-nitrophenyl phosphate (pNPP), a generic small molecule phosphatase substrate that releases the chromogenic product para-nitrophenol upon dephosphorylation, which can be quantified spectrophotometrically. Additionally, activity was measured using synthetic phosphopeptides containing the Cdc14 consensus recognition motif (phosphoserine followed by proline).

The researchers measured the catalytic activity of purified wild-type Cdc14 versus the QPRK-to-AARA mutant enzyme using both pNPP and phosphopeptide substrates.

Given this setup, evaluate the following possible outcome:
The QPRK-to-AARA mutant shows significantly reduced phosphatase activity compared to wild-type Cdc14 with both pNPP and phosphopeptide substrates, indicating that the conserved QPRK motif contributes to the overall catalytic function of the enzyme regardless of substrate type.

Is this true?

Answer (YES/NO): YES